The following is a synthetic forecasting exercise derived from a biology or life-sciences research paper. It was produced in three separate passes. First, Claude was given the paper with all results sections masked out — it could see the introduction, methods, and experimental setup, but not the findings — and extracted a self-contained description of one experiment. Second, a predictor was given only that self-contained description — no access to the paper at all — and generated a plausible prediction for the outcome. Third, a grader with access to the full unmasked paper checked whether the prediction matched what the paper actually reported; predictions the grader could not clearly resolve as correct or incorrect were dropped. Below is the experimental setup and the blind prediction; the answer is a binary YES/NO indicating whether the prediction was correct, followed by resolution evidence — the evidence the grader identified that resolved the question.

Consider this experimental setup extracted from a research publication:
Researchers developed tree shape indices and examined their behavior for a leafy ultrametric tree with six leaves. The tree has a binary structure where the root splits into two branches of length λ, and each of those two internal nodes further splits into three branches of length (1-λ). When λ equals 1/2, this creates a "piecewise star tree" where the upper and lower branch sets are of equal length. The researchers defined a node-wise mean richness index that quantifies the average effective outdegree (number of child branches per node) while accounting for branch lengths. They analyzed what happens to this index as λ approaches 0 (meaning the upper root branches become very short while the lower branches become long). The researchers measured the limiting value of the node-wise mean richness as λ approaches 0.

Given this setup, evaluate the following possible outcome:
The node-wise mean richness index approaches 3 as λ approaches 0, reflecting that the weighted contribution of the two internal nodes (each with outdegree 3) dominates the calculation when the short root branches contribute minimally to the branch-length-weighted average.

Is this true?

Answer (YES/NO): NO